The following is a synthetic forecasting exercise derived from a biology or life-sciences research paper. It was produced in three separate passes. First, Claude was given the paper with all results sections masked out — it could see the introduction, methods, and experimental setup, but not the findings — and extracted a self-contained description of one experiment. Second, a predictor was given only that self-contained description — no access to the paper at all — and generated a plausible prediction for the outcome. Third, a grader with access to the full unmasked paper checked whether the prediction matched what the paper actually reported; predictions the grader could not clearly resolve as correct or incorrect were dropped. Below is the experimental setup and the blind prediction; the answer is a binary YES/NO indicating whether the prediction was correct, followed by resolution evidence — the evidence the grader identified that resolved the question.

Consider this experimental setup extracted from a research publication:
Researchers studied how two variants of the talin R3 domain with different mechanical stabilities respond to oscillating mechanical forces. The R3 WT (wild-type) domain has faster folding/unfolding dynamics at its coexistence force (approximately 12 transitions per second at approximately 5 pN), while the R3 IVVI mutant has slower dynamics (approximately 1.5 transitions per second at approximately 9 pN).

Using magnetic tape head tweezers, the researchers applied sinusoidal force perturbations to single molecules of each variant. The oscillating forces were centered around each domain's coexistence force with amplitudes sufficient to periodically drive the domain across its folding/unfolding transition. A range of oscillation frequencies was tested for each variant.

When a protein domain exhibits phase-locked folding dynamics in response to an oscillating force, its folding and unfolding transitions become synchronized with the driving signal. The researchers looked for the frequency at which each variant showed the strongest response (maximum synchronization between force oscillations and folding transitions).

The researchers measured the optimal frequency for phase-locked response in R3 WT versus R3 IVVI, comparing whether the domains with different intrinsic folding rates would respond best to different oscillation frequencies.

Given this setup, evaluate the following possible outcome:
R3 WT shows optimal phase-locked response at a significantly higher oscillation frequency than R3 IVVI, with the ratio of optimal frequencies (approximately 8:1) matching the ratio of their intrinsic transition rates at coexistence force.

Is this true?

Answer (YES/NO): YES